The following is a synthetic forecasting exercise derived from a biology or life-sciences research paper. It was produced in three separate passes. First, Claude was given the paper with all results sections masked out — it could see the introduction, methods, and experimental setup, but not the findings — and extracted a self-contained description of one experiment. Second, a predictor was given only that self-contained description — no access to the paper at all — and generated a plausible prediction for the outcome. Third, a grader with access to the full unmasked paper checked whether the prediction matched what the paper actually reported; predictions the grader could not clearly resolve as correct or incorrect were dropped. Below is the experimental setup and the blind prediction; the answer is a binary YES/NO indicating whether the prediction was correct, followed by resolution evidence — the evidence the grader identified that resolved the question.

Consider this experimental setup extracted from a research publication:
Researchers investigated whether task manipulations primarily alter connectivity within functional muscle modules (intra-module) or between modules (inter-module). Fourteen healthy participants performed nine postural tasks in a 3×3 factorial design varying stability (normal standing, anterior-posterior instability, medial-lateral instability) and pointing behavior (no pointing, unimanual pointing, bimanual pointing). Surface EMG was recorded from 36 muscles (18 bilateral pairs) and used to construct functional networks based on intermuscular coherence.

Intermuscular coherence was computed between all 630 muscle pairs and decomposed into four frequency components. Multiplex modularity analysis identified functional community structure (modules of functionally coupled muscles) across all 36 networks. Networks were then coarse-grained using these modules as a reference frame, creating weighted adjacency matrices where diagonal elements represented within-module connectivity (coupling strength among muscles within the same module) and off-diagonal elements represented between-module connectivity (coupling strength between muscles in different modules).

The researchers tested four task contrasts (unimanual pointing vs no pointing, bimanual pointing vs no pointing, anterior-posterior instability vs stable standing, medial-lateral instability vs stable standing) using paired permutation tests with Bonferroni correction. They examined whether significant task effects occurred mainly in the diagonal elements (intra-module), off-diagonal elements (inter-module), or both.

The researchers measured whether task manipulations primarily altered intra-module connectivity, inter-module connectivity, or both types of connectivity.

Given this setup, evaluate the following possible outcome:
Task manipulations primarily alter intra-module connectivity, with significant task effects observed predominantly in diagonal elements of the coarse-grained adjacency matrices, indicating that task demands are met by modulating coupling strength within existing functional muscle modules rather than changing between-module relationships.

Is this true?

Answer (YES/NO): NO